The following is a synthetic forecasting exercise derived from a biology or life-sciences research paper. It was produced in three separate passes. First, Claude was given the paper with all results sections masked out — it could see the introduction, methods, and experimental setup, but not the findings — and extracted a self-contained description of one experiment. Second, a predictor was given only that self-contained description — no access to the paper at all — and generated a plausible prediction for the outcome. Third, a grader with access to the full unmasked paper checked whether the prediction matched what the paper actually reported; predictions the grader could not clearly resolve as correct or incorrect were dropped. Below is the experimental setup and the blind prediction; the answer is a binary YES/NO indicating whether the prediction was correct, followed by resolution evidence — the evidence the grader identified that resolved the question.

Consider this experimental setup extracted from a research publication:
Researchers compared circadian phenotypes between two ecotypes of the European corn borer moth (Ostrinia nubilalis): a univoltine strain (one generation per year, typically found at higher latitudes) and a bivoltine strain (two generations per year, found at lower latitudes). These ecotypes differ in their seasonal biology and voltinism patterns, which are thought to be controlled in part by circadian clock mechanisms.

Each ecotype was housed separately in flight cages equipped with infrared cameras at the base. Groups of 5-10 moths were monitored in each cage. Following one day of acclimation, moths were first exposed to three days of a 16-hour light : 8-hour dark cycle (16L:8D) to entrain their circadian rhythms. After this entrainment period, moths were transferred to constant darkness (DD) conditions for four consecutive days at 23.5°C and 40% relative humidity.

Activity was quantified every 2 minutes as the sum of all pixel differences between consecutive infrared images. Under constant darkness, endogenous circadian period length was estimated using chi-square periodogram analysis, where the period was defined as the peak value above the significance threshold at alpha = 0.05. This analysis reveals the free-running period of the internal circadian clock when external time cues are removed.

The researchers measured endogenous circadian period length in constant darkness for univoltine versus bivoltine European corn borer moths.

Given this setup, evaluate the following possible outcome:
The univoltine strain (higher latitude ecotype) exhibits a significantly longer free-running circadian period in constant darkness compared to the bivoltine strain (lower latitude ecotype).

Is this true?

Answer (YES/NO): NO